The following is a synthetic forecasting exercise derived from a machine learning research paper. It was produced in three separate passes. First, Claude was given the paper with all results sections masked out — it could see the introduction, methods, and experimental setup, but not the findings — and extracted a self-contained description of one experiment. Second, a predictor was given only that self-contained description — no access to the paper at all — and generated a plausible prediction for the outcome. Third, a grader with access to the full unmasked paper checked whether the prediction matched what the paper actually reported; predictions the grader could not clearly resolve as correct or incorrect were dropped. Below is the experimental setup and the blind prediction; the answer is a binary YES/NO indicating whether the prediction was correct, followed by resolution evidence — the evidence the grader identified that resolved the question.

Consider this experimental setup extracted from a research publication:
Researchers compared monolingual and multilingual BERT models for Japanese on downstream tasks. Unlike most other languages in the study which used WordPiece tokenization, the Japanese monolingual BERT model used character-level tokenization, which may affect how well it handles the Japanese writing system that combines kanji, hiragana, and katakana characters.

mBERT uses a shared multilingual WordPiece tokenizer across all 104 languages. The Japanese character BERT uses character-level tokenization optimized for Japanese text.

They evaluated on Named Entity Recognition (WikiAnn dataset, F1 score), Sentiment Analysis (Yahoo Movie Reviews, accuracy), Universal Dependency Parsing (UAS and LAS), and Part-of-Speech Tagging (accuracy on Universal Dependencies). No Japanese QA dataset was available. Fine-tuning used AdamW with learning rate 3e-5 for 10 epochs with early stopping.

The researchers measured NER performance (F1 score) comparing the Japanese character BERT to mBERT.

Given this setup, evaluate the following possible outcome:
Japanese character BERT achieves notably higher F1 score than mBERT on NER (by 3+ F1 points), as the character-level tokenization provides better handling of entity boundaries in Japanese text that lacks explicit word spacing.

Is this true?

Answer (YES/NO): NO